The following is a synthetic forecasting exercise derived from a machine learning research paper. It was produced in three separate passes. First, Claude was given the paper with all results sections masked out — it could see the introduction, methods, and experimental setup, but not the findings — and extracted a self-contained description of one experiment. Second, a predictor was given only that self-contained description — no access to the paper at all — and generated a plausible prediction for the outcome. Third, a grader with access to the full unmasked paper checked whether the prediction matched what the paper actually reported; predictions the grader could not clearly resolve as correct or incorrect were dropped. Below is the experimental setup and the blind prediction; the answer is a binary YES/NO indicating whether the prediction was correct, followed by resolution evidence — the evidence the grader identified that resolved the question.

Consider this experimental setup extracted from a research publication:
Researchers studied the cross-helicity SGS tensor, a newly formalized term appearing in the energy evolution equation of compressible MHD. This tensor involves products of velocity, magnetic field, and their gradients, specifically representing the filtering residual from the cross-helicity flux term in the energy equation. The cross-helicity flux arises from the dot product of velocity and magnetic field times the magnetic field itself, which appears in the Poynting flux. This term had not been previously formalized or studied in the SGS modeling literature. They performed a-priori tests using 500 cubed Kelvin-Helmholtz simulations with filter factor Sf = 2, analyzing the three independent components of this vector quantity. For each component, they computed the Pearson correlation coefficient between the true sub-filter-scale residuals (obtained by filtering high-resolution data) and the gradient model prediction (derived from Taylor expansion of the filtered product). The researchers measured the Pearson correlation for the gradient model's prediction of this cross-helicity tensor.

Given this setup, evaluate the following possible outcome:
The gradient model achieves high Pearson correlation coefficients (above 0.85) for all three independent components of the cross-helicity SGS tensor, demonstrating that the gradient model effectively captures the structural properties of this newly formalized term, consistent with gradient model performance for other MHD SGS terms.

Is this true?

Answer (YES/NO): YES